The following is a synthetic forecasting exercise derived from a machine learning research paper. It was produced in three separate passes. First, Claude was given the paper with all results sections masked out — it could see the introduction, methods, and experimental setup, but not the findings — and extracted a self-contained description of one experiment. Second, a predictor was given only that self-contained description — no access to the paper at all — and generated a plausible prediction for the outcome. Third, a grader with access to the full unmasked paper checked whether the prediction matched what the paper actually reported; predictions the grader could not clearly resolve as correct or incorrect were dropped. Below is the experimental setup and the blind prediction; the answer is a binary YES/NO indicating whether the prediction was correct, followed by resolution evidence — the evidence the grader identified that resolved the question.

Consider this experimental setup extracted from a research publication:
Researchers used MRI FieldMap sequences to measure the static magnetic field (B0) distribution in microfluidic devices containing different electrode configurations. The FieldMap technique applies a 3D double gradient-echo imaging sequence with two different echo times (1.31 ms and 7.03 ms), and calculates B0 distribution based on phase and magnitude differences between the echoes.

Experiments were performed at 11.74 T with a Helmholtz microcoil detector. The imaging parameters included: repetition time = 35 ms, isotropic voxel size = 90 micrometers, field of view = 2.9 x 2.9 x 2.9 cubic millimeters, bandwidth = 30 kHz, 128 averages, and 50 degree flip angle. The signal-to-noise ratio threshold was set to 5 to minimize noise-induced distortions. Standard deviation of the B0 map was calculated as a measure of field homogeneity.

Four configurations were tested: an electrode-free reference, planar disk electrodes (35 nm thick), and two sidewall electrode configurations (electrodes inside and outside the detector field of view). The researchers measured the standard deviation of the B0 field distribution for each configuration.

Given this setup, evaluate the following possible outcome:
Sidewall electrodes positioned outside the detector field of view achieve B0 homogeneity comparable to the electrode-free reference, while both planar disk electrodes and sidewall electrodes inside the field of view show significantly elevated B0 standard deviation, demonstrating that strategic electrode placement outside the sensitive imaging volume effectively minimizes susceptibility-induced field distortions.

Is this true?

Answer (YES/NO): NO